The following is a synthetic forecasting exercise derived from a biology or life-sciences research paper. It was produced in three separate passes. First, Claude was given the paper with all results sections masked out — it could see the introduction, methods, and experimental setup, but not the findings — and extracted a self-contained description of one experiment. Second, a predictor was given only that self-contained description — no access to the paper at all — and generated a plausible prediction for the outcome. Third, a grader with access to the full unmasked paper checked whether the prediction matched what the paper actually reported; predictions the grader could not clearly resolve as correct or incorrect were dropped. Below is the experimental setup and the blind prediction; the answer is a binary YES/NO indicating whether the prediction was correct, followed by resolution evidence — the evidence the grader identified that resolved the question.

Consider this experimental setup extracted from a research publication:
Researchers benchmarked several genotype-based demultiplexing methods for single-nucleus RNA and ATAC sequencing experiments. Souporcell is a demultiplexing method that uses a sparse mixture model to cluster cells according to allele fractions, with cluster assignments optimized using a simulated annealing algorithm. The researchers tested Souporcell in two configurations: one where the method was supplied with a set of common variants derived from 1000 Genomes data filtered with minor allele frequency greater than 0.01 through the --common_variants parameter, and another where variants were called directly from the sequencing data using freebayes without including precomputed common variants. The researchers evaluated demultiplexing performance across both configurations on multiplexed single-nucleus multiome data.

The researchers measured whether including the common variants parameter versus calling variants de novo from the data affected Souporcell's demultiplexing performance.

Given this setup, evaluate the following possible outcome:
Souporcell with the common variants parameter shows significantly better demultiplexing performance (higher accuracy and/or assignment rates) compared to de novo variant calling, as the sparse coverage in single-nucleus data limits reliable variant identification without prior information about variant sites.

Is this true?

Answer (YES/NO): YES